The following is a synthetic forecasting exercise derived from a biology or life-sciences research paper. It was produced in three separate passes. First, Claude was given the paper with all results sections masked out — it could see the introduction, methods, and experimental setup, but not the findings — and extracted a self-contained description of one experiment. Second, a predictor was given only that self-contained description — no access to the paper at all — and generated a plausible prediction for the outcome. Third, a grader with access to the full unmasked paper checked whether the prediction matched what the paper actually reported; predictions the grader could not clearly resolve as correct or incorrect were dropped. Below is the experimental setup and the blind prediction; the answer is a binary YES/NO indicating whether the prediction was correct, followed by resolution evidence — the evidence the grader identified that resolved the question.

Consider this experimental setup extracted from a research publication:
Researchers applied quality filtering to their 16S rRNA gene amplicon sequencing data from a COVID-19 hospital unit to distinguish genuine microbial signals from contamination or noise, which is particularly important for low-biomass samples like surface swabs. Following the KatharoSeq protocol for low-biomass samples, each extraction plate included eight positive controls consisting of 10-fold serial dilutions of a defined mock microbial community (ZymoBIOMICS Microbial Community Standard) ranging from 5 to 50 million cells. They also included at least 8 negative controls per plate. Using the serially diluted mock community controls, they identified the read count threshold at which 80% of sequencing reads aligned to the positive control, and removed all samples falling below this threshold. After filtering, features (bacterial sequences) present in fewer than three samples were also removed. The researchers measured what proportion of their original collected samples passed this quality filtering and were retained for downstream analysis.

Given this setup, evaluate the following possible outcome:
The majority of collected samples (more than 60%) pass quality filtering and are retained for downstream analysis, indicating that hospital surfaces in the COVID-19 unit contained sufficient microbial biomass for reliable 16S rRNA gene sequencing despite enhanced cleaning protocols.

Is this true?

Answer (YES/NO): NO